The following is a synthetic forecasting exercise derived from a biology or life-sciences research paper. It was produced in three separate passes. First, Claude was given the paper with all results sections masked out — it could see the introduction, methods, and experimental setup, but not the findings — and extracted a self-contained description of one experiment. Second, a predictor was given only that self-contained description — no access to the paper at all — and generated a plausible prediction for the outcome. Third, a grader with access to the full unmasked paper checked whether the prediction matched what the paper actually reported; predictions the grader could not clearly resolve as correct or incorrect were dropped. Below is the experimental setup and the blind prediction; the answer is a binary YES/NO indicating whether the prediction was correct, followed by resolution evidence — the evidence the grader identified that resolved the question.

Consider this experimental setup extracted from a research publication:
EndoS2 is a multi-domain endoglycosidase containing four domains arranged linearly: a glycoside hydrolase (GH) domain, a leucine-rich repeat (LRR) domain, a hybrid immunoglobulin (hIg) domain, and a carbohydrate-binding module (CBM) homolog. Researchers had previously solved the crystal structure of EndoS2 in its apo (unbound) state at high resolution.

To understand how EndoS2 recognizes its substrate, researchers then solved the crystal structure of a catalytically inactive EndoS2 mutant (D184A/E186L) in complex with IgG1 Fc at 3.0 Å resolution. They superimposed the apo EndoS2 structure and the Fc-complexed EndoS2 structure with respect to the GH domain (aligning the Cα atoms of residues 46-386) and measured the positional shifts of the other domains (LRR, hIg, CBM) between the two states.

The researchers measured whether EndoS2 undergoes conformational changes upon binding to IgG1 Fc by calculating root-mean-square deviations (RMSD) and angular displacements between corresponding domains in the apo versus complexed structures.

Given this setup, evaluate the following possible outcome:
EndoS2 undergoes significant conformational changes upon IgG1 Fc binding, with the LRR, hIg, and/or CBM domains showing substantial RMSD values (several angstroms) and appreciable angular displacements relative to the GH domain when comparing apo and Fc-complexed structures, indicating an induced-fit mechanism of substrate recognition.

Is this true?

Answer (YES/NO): YES